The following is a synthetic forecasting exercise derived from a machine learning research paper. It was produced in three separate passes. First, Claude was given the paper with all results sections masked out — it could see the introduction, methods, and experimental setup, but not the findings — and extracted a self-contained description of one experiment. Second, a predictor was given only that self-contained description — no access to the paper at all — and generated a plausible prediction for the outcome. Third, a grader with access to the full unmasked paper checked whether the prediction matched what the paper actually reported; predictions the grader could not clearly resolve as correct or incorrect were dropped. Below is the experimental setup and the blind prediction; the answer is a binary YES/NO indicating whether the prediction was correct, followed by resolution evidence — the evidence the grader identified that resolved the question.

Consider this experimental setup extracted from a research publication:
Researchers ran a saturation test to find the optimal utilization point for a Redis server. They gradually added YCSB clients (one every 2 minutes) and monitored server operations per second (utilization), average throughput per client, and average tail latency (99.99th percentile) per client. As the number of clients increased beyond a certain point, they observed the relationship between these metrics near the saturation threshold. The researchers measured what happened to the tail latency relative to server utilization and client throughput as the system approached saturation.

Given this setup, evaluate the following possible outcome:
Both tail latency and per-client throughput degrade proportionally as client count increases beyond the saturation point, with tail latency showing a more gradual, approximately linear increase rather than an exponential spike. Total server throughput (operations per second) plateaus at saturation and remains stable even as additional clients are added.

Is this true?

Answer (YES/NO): NO